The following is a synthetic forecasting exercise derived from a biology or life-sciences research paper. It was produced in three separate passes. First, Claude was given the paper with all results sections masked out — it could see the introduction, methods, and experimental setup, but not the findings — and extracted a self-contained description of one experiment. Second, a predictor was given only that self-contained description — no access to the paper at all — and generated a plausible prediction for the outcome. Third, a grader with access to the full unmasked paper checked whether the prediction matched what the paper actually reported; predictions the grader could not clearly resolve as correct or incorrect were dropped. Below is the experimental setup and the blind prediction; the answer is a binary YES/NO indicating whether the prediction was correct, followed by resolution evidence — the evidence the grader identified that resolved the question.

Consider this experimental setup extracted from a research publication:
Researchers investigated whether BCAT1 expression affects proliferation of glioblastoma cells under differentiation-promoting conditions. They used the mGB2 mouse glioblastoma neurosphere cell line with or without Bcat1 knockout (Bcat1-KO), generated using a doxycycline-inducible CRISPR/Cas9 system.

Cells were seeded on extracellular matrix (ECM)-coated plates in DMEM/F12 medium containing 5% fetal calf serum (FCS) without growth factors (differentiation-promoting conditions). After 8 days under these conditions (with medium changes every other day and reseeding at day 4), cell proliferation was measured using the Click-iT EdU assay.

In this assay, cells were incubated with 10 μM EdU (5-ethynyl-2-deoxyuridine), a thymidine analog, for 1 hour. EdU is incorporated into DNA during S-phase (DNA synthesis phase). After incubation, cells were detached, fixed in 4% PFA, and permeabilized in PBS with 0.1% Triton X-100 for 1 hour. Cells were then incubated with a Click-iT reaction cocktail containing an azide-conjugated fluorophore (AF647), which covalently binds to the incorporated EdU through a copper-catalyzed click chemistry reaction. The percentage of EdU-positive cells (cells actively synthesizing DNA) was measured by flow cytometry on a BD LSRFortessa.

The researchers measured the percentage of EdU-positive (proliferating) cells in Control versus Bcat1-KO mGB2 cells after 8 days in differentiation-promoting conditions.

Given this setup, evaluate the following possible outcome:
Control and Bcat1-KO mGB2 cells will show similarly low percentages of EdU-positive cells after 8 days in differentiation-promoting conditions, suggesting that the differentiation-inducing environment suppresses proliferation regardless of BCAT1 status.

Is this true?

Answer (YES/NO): NO